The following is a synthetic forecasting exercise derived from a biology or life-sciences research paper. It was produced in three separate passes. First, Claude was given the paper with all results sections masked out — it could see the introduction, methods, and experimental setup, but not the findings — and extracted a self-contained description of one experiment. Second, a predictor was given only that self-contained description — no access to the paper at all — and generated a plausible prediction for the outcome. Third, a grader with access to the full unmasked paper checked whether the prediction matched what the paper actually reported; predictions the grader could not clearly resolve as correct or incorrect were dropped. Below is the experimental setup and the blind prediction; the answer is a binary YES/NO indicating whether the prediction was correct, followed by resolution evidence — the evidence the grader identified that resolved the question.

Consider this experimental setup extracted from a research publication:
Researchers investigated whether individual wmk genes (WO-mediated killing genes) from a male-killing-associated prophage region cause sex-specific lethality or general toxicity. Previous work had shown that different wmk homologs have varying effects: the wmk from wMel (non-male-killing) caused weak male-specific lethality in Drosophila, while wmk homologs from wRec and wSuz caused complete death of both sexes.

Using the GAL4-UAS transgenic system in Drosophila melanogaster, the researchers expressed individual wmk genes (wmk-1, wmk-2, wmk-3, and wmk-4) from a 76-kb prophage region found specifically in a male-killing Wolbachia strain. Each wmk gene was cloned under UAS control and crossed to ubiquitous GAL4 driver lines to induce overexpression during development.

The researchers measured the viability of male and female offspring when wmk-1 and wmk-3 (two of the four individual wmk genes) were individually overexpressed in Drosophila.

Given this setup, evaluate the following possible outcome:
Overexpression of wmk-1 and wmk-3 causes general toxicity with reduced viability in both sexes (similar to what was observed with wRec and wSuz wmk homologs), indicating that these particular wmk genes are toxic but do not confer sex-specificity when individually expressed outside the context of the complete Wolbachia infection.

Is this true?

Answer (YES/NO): NO